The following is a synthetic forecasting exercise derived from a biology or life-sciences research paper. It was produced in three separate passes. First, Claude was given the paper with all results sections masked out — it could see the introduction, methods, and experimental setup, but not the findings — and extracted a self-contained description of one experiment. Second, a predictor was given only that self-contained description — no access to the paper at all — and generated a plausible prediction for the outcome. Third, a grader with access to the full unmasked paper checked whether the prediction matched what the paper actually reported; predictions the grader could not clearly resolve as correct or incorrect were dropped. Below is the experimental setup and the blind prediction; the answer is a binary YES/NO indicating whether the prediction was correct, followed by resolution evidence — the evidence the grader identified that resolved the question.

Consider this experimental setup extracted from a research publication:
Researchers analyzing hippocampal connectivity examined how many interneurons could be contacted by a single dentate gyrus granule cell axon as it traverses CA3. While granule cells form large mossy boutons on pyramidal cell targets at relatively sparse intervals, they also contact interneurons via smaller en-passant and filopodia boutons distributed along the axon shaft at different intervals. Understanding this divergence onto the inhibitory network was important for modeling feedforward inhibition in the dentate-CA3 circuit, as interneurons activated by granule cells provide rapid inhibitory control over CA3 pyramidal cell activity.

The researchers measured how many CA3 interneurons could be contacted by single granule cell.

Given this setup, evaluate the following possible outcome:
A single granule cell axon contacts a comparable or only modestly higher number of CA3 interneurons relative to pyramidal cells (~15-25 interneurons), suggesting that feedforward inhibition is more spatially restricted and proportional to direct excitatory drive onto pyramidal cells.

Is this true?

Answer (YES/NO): NO